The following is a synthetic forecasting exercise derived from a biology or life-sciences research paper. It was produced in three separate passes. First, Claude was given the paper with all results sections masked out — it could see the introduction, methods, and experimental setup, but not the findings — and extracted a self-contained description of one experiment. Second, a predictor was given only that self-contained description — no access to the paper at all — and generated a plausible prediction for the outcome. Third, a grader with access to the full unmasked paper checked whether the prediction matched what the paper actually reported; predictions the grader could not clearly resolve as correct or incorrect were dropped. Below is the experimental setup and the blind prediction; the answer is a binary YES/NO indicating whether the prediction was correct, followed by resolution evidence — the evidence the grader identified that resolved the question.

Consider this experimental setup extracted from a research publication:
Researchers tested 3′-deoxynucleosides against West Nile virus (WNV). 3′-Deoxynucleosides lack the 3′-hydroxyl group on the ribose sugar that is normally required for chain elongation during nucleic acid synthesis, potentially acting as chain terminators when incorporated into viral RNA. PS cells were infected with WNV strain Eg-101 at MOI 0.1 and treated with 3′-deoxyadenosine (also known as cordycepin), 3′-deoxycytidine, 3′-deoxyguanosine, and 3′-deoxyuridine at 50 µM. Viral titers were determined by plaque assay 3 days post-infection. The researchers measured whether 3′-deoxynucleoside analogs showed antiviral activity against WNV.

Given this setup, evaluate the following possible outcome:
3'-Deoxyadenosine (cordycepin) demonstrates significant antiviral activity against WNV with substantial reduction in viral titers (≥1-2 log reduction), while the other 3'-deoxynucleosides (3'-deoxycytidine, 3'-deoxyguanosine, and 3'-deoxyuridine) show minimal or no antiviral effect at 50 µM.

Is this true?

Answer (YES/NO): NO